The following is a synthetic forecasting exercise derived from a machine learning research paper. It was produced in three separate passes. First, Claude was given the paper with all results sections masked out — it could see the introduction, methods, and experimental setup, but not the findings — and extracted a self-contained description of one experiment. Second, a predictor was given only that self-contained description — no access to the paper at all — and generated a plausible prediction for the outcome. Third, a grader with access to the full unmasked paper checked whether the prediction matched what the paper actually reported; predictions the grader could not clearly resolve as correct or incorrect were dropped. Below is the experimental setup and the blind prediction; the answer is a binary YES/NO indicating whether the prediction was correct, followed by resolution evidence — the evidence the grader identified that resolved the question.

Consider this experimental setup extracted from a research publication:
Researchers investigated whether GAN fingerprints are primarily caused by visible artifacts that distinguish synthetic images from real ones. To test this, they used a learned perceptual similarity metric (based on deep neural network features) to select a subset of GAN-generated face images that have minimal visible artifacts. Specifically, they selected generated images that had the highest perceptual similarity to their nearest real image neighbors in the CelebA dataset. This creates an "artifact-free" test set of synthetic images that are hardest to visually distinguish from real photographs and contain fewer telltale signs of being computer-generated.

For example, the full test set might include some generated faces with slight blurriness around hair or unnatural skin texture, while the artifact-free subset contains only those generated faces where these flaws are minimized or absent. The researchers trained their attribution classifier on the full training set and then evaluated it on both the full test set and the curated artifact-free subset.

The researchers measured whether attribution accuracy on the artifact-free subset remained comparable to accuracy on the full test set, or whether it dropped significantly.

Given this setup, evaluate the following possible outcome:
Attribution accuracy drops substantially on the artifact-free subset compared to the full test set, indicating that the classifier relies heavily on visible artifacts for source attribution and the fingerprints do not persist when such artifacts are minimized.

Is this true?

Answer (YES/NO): NO